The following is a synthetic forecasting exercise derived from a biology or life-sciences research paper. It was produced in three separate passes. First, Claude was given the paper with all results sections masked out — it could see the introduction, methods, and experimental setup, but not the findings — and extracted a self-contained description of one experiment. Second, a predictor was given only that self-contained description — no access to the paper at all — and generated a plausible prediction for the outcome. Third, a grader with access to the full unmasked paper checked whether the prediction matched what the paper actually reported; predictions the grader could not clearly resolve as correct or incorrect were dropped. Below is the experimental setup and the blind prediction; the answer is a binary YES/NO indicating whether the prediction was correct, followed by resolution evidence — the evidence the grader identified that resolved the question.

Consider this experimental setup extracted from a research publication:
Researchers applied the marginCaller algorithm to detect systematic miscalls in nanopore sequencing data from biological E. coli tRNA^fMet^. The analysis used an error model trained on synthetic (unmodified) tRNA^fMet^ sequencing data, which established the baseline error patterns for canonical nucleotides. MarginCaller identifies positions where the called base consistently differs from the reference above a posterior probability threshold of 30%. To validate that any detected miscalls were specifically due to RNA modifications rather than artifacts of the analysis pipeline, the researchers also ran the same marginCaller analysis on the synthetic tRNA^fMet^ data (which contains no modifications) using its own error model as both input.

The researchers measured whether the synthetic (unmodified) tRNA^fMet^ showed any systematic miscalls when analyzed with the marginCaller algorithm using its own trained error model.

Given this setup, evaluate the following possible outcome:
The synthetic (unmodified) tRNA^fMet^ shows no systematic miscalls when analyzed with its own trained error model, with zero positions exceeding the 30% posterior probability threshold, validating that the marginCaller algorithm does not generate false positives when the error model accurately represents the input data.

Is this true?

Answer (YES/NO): YES